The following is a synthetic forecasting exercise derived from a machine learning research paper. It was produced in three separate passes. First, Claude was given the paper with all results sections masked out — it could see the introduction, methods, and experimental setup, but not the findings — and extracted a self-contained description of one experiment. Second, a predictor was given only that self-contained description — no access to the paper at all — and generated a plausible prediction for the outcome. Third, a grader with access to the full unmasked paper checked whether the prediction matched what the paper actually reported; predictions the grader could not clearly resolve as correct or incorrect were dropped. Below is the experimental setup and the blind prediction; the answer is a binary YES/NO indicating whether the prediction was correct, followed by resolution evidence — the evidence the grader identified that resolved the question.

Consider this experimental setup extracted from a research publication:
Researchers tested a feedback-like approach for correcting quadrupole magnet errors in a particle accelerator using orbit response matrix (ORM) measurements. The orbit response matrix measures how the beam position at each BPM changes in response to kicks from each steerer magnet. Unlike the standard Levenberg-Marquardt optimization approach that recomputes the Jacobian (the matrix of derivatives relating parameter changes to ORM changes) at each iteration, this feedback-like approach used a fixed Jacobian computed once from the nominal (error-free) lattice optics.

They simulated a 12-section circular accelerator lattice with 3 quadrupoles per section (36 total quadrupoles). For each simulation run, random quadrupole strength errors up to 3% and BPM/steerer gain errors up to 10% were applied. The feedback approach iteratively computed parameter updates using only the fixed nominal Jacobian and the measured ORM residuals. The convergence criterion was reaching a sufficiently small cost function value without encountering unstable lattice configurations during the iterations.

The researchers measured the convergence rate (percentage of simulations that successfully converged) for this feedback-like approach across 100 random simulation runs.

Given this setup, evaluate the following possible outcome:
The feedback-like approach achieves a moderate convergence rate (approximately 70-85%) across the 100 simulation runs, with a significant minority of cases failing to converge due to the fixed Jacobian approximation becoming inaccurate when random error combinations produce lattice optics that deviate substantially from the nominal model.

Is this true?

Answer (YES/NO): NO